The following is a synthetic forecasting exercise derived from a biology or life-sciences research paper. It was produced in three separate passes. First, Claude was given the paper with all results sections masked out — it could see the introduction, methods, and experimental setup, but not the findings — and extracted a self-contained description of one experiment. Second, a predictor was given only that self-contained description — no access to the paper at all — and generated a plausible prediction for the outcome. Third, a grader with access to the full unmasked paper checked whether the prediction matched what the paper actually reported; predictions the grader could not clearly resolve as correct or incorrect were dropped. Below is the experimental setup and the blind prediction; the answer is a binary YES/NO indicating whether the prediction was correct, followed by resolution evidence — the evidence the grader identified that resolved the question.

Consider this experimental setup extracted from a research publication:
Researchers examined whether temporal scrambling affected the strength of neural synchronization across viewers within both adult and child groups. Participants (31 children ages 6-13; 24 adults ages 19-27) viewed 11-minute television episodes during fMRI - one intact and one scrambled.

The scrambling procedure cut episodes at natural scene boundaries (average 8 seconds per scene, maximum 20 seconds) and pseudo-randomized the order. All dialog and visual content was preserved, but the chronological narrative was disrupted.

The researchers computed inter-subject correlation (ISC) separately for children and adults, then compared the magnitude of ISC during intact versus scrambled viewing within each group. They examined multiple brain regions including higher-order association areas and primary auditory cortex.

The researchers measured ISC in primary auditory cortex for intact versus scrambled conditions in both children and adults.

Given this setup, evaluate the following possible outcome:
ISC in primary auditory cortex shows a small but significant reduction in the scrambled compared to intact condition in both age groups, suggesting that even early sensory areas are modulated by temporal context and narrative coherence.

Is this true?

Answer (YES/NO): NO